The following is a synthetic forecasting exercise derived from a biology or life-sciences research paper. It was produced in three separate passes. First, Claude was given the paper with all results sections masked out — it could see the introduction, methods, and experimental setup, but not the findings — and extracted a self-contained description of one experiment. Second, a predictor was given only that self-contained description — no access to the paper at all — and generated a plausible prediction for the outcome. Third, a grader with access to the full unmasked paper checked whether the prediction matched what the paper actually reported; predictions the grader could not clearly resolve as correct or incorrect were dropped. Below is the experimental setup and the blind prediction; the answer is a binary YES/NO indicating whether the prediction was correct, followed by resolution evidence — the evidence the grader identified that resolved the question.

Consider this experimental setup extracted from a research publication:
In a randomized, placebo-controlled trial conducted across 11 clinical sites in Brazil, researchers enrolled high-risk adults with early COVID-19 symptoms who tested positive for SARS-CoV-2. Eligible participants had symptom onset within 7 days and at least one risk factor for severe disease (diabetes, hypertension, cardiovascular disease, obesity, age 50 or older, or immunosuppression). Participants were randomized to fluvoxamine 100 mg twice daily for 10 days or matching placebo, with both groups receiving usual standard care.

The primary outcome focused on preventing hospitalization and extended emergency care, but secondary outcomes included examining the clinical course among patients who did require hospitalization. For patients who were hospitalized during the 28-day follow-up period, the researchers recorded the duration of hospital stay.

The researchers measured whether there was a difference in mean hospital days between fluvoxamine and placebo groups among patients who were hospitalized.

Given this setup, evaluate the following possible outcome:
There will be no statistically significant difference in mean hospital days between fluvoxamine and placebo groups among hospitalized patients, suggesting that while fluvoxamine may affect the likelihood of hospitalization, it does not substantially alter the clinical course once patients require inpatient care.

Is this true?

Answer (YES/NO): YES